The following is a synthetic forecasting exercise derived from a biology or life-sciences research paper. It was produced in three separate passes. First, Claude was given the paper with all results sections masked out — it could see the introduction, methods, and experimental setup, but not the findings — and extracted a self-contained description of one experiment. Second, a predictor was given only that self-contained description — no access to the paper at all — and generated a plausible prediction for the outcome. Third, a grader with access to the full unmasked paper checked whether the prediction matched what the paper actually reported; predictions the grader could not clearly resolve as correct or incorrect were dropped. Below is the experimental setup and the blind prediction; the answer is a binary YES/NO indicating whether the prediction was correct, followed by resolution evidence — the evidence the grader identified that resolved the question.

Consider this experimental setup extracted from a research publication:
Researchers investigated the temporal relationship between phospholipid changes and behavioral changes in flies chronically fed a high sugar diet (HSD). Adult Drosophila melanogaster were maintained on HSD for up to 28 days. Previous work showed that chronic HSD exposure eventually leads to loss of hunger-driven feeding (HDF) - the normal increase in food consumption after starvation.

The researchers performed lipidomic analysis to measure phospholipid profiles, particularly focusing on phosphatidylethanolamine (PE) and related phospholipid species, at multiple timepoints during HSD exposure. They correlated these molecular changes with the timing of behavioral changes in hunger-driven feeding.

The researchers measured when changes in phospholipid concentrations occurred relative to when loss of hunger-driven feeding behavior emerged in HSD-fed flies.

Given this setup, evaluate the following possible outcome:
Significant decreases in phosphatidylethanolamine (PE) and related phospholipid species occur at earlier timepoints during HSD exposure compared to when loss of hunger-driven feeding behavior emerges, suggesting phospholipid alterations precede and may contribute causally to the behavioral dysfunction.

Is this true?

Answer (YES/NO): NO